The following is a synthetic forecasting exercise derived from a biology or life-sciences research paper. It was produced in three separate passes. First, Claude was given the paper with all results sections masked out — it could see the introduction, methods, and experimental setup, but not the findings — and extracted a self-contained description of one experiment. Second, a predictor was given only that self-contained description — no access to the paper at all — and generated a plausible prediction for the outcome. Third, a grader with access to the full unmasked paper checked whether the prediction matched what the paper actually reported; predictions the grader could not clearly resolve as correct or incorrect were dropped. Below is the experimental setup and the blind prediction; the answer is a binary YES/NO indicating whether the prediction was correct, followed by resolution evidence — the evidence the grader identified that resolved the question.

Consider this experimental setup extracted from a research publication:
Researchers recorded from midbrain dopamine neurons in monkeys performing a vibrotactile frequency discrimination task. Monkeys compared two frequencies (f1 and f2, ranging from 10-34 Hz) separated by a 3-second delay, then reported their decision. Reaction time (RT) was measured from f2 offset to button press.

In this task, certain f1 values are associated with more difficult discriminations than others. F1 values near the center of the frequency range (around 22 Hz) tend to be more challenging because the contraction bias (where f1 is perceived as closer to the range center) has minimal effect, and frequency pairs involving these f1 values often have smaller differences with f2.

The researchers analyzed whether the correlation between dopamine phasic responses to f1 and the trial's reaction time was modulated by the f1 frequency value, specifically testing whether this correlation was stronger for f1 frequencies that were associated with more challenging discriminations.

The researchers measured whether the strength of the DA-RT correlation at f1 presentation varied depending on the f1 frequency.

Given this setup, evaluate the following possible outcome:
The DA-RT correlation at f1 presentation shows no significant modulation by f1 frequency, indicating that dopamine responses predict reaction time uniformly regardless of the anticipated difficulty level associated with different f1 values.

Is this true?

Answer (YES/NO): NO